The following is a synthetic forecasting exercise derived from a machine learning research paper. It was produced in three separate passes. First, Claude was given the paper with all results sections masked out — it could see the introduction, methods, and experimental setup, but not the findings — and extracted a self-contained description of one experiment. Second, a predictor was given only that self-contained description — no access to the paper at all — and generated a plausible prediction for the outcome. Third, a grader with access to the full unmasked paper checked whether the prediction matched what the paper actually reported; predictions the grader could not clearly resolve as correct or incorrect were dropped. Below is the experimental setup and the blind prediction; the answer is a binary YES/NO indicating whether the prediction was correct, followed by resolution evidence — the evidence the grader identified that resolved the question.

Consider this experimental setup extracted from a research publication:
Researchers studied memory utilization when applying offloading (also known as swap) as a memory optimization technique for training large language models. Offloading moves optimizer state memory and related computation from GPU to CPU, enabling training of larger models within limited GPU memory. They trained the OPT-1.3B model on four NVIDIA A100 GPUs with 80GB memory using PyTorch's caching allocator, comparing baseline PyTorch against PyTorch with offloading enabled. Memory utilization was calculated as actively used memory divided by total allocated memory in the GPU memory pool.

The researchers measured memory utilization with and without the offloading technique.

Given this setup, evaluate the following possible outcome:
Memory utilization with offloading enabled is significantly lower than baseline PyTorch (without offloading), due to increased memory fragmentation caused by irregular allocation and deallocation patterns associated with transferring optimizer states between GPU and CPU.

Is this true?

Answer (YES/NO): YES